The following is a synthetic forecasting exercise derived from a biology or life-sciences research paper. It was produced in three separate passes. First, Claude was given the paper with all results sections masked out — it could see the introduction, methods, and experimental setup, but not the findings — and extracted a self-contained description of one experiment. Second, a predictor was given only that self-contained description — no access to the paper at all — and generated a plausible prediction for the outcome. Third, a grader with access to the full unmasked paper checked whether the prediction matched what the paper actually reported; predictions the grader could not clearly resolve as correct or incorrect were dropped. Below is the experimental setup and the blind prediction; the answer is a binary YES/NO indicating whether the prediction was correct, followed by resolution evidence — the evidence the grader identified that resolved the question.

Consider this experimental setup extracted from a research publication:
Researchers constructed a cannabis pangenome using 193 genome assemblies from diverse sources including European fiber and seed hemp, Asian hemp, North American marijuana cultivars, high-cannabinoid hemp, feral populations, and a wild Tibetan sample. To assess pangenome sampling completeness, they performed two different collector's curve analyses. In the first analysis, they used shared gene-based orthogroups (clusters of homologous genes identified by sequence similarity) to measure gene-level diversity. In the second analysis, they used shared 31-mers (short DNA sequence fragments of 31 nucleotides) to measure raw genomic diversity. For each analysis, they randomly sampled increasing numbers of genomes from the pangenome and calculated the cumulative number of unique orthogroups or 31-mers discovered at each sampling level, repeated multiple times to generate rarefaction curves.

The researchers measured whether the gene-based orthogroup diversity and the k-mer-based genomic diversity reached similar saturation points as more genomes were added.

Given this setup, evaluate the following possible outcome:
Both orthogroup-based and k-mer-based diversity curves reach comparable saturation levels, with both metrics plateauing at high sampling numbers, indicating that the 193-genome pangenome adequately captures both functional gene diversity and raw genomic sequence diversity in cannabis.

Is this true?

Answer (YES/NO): NO